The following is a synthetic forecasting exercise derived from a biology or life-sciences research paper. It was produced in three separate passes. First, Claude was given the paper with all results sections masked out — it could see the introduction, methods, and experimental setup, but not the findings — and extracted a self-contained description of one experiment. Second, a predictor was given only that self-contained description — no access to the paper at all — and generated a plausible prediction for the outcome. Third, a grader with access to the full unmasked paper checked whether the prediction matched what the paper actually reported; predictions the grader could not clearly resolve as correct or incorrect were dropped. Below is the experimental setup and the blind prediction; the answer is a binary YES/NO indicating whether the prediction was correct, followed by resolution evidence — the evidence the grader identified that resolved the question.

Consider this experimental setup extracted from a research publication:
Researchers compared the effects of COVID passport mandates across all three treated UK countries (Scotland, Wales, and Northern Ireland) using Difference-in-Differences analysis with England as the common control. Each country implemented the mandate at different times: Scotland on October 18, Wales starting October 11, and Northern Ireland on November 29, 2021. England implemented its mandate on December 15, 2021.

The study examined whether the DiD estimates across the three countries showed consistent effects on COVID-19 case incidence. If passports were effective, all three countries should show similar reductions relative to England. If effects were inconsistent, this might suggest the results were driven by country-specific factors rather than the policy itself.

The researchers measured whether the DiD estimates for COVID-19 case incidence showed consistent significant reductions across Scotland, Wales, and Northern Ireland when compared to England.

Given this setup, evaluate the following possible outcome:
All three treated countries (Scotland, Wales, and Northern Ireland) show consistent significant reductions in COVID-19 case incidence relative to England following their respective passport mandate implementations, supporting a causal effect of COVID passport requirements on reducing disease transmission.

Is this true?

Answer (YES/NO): NO